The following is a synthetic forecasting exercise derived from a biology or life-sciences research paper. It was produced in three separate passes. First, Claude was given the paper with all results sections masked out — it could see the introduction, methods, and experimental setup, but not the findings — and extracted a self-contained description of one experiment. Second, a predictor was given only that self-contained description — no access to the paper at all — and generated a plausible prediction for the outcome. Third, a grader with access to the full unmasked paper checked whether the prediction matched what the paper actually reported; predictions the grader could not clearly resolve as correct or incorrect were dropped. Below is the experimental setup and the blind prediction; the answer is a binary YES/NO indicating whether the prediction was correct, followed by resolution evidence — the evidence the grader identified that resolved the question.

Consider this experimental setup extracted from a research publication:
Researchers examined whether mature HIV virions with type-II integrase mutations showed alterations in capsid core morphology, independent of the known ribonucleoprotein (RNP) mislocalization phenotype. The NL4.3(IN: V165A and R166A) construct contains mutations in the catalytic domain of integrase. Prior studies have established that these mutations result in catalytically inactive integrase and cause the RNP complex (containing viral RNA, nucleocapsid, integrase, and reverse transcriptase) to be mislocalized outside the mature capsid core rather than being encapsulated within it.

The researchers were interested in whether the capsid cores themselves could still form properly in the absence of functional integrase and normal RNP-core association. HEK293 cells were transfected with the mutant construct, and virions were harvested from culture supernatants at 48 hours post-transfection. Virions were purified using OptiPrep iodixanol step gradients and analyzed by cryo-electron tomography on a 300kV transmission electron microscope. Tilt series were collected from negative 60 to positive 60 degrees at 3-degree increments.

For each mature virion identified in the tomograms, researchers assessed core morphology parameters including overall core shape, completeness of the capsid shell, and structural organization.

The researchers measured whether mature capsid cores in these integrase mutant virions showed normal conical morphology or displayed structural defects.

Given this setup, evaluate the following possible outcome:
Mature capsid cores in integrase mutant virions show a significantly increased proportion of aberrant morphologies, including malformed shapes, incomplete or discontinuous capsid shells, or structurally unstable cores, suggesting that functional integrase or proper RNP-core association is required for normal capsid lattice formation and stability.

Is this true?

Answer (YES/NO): NO